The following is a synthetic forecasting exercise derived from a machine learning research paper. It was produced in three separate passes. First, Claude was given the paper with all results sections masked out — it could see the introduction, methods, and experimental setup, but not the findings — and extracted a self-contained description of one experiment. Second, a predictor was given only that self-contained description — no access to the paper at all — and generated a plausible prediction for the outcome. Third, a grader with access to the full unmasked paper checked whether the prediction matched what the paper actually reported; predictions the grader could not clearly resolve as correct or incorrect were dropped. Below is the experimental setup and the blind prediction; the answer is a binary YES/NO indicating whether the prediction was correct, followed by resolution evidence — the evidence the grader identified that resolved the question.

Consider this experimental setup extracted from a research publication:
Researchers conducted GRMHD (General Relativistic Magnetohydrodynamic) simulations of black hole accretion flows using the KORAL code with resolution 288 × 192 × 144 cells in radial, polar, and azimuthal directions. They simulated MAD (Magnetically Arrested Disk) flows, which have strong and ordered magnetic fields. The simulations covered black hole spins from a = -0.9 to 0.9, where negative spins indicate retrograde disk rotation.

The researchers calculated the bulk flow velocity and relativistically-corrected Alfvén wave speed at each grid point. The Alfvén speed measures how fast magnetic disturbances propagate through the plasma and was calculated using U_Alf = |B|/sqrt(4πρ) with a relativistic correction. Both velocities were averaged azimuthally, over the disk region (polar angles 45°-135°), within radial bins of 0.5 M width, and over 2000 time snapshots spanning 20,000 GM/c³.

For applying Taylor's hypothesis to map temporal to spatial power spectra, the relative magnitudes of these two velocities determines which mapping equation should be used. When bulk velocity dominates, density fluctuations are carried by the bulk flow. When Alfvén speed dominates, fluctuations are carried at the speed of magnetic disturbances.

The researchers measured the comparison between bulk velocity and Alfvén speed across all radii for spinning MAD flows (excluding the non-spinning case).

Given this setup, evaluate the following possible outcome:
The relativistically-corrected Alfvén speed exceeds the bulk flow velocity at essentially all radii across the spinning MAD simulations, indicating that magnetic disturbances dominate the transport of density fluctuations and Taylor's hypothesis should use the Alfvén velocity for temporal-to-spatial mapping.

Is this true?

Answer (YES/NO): YES